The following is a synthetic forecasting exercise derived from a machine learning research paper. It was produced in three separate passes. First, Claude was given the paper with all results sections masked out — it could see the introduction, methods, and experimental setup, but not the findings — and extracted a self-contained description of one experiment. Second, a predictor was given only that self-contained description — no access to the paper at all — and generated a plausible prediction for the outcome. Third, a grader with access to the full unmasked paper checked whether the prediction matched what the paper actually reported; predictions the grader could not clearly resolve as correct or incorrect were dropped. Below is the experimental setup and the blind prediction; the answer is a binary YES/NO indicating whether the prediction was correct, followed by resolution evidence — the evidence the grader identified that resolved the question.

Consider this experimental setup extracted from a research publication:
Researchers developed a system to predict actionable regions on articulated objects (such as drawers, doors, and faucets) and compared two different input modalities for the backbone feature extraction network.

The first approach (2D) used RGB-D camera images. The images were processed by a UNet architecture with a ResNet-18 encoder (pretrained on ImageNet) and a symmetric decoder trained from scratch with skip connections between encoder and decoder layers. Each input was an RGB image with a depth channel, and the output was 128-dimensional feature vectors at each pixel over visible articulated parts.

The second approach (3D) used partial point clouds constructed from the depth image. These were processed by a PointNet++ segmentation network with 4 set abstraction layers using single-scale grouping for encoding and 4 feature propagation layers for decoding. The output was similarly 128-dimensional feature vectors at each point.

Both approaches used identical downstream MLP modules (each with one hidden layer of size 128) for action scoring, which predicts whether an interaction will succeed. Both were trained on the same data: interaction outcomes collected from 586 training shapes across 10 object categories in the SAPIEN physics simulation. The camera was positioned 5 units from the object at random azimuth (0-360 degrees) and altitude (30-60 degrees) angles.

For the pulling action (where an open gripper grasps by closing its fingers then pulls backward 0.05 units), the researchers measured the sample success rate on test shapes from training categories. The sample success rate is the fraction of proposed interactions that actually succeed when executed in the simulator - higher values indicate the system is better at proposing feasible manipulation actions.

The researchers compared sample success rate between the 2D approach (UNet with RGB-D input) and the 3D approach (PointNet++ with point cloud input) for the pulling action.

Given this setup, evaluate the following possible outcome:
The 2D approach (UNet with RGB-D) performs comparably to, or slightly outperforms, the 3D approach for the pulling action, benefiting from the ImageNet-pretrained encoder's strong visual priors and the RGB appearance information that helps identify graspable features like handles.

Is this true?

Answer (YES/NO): NO